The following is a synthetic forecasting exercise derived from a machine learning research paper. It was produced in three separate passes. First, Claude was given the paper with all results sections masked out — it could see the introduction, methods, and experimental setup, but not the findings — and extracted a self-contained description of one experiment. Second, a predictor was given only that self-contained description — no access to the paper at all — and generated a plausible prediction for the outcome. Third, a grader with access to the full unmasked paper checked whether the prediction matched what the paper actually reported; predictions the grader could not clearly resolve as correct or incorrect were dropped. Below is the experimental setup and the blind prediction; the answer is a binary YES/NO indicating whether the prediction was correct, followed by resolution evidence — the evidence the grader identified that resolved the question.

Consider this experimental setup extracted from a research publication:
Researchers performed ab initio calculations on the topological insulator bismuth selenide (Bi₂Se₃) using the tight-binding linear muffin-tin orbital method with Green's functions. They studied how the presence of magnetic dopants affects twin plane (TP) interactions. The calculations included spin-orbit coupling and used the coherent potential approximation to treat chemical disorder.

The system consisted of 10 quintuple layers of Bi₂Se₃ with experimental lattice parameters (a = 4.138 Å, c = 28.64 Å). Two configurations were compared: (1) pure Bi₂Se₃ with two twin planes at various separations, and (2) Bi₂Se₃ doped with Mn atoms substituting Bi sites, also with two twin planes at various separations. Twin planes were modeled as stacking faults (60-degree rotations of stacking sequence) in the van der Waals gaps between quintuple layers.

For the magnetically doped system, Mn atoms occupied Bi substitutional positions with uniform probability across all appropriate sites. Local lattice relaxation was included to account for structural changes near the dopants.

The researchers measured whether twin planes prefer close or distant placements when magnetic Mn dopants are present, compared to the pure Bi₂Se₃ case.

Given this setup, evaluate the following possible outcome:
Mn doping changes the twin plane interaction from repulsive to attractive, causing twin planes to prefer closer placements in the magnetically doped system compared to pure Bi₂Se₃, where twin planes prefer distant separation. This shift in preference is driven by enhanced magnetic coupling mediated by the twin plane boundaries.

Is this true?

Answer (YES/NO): NO